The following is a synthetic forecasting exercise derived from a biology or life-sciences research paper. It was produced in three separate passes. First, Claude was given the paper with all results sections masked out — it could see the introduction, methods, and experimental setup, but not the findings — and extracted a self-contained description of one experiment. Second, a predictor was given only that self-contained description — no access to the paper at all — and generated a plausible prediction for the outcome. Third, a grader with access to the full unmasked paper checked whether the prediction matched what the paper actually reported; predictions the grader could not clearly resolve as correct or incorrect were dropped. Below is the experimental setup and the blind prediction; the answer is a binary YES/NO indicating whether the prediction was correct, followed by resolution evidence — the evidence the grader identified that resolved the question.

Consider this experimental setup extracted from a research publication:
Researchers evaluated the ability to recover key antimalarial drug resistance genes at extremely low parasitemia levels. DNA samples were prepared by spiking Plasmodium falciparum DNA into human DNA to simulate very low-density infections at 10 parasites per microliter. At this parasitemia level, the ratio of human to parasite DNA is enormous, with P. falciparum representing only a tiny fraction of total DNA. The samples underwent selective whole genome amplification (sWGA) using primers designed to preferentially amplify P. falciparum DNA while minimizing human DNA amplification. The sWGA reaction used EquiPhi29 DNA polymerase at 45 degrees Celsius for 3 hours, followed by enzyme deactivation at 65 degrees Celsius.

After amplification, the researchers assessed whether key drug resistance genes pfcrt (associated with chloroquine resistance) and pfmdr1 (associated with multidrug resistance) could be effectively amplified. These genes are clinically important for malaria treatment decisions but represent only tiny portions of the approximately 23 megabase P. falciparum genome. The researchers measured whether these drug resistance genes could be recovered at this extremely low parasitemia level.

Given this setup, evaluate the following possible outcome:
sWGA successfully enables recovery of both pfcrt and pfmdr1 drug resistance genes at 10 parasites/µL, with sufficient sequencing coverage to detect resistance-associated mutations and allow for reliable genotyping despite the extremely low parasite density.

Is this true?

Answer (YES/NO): YES